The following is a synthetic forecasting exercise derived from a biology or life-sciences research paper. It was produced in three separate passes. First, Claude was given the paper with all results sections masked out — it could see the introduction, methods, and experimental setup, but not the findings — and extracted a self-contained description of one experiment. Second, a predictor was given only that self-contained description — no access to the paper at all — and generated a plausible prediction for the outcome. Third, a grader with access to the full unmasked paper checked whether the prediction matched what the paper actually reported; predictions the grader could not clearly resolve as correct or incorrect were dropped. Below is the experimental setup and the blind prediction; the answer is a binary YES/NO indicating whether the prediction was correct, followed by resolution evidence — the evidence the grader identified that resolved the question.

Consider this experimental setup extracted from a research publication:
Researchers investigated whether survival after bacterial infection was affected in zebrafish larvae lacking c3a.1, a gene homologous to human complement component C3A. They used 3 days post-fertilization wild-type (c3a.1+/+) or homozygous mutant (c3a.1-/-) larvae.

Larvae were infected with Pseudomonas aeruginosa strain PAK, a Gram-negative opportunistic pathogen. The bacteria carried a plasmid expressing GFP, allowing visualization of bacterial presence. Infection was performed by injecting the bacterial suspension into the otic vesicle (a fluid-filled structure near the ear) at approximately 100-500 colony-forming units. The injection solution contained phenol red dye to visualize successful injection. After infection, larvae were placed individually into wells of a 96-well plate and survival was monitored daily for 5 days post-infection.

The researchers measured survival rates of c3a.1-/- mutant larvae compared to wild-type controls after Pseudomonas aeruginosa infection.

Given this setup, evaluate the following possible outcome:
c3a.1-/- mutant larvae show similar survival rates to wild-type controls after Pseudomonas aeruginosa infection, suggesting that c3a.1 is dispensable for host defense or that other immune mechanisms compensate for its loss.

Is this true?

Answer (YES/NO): NO